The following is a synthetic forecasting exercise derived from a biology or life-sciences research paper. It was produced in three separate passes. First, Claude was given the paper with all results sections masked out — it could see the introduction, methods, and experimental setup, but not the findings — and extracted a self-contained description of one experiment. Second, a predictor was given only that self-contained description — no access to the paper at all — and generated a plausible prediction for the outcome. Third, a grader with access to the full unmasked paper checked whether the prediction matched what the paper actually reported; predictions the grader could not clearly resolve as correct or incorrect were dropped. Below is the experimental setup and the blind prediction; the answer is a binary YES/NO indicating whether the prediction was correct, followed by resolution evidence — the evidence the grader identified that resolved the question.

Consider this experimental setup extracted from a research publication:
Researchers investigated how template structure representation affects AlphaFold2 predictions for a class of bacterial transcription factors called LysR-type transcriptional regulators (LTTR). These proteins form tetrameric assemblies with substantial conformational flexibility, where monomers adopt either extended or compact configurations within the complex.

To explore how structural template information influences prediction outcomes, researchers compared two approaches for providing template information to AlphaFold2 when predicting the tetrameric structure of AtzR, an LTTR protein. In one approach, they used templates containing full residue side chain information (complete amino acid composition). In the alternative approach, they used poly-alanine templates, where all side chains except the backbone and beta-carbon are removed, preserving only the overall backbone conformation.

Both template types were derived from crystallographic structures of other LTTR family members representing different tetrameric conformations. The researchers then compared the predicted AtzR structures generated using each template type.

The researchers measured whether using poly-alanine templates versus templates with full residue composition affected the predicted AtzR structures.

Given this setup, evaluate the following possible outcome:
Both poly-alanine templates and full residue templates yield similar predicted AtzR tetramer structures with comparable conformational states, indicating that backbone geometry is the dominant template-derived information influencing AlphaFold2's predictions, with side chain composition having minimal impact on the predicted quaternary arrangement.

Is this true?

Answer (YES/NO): NO